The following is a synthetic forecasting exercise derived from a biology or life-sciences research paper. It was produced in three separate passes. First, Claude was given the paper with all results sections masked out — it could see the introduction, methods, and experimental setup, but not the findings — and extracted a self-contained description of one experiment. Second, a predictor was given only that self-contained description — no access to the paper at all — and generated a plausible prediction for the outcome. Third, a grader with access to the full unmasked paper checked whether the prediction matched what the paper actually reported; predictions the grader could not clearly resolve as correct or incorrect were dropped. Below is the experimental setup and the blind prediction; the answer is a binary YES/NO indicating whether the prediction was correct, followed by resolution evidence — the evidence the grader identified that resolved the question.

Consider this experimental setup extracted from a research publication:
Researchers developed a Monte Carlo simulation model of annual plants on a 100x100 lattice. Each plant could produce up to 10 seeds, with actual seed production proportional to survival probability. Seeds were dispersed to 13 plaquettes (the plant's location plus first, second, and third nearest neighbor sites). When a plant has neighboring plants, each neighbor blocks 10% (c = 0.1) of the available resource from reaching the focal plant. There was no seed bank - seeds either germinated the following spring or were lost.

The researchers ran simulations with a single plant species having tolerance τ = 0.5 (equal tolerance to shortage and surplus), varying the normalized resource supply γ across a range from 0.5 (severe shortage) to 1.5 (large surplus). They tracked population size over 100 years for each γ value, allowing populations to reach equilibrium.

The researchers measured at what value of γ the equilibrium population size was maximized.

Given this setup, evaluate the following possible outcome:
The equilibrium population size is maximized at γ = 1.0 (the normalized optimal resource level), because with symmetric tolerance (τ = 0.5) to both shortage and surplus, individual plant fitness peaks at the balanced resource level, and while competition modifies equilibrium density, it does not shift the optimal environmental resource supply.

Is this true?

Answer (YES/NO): NO